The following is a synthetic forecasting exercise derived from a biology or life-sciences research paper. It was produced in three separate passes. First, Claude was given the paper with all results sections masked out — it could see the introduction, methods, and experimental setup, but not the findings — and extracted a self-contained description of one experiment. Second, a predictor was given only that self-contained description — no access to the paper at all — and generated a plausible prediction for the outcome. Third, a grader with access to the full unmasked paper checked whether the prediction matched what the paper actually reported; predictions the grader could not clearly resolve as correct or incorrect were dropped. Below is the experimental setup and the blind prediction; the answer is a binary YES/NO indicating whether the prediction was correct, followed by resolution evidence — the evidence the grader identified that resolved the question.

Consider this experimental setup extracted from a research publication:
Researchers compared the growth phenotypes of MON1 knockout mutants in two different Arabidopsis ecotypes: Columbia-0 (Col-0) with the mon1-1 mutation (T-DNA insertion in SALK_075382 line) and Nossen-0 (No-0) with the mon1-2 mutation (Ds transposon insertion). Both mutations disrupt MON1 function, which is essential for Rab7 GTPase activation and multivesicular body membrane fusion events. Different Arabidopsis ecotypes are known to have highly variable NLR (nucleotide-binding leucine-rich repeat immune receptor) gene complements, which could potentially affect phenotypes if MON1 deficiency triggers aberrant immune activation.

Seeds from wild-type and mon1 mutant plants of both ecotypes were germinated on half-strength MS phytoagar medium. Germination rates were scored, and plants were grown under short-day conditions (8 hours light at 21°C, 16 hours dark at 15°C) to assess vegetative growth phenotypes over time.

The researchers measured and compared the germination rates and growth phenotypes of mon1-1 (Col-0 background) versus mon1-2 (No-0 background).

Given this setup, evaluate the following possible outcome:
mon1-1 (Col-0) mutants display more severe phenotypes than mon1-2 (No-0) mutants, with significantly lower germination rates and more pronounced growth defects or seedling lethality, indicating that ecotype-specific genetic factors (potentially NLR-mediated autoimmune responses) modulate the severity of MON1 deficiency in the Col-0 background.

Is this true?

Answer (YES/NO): YES